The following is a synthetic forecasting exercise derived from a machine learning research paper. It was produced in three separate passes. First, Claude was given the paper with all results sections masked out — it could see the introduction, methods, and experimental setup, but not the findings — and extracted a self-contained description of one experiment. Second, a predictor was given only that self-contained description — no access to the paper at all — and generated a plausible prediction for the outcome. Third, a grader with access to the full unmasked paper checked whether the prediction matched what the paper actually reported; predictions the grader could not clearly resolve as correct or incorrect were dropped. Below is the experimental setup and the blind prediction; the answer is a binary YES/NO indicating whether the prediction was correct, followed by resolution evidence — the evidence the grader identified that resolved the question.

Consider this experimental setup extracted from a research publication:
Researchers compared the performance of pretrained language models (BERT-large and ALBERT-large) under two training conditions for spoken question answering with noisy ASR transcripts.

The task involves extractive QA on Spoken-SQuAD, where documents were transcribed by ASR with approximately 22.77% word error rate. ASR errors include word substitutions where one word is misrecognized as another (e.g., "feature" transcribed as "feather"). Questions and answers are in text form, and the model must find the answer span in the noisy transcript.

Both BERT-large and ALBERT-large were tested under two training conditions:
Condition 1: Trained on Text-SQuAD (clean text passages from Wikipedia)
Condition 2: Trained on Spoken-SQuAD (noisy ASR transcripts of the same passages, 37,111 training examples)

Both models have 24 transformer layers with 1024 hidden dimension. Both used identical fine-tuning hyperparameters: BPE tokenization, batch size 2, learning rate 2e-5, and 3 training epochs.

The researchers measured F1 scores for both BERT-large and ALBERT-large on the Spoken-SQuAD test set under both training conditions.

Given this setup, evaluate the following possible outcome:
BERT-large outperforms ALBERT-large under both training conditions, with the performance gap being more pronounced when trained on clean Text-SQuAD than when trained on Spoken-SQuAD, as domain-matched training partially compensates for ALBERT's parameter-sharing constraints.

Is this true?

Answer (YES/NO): NO